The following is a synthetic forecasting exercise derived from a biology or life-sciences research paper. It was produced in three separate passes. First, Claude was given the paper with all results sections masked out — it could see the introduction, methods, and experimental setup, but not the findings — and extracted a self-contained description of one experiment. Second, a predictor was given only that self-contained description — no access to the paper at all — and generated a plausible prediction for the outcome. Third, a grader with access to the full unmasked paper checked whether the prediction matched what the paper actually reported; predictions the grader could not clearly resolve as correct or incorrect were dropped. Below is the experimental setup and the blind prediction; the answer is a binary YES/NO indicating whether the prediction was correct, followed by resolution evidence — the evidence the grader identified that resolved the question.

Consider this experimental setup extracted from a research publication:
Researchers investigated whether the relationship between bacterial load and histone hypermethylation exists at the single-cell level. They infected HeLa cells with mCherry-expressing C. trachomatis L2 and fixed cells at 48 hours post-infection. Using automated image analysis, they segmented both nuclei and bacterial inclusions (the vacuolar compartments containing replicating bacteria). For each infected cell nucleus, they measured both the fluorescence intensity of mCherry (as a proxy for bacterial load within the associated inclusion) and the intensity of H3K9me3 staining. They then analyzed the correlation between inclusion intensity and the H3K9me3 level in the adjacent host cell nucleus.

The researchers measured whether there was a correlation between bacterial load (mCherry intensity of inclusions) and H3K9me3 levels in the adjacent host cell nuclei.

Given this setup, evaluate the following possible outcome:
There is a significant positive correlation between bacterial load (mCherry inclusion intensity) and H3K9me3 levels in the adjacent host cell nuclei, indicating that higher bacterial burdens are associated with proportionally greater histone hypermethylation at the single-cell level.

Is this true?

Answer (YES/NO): YES